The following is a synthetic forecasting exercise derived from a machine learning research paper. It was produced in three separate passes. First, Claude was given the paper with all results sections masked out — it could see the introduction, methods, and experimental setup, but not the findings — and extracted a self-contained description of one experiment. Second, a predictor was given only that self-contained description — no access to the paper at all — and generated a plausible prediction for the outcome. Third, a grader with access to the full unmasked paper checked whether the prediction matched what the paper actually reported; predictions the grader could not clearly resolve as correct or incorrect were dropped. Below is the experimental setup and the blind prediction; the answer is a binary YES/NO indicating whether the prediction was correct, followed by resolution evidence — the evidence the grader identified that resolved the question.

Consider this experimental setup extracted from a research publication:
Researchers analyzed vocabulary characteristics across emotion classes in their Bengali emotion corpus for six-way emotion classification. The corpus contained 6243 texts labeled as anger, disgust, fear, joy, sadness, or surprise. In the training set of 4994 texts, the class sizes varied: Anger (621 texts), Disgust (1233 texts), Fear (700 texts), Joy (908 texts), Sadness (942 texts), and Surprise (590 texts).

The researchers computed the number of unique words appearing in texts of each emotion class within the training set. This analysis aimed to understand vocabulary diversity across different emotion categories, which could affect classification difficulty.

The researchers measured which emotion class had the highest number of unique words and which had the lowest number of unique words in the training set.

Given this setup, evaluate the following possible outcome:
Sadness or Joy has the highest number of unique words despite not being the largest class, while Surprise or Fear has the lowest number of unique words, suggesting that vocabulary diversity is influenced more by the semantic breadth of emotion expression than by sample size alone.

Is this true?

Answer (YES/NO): YES